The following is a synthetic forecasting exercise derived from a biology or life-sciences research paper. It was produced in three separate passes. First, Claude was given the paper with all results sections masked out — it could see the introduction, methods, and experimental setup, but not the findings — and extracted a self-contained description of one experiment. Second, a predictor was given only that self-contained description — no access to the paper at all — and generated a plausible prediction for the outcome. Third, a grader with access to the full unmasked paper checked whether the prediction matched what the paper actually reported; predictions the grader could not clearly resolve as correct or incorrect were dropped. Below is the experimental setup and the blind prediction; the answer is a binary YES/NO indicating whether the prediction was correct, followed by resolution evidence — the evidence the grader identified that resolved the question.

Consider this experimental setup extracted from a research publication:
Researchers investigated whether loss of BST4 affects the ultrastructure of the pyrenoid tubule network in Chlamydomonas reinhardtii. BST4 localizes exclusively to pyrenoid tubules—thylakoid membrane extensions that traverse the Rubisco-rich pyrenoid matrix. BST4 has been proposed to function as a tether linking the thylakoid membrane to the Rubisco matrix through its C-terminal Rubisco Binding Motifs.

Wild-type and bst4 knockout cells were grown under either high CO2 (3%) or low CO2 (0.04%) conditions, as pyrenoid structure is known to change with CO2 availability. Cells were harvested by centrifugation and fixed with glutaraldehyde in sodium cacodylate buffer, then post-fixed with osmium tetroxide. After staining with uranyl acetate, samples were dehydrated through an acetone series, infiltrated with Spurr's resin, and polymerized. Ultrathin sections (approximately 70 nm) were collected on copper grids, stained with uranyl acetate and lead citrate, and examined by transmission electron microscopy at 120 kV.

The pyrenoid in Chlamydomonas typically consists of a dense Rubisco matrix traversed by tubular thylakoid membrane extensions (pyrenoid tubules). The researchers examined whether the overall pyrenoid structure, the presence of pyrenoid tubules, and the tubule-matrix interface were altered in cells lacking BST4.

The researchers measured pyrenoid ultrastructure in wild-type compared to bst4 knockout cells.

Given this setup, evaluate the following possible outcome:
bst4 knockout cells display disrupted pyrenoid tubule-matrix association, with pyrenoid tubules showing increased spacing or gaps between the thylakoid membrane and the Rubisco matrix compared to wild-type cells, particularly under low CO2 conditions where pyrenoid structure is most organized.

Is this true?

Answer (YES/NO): NO